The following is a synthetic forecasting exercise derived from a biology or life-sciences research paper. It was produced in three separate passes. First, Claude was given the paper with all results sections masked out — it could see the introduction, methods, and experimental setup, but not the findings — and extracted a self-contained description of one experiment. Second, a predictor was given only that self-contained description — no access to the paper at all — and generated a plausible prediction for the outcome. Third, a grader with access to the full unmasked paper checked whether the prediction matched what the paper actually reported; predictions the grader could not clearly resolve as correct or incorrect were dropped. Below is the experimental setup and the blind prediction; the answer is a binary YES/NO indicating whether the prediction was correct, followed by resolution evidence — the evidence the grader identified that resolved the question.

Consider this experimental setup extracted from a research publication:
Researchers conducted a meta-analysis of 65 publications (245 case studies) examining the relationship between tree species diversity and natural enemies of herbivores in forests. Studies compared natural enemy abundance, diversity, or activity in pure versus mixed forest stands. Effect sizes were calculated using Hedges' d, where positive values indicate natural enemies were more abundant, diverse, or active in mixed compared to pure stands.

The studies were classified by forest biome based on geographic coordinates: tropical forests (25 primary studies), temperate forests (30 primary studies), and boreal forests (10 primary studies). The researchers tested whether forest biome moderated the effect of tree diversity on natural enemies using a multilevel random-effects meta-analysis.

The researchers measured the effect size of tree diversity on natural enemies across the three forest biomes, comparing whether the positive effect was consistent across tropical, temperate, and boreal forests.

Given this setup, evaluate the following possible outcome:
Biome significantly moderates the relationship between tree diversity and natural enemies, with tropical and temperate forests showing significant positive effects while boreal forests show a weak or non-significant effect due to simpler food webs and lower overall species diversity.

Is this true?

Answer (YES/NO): NO